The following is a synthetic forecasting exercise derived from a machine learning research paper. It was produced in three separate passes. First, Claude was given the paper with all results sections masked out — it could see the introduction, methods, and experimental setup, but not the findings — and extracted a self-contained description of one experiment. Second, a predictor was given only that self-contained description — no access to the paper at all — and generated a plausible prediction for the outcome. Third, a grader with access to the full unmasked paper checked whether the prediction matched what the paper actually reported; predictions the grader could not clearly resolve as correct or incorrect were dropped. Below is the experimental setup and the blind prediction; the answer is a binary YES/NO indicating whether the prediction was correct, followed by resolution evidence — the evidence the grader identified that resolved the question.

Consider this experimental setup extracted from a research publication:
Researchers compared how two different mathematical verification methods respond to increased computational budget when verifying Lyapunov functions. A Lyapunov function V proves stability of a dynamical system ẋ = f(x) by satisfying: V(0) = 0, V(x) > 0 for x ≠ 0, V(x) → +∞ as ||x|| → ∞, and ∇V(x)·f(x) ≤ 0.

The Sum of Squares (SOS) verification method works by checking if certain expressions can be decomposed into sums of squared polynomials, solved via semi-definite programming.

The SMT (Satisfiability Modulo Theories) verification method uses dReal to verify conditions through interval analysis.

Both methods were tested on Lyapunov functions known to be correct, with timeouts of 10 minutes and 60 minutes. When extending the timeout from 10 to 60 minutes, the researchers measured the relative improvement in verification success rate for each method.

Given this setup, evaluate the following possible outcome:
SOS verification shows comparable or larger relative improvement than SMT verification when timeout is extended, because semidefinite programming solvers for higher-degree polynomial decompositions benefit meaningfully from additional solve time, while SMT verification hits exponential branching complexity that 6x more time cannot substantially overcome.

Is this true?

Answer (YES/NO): NO